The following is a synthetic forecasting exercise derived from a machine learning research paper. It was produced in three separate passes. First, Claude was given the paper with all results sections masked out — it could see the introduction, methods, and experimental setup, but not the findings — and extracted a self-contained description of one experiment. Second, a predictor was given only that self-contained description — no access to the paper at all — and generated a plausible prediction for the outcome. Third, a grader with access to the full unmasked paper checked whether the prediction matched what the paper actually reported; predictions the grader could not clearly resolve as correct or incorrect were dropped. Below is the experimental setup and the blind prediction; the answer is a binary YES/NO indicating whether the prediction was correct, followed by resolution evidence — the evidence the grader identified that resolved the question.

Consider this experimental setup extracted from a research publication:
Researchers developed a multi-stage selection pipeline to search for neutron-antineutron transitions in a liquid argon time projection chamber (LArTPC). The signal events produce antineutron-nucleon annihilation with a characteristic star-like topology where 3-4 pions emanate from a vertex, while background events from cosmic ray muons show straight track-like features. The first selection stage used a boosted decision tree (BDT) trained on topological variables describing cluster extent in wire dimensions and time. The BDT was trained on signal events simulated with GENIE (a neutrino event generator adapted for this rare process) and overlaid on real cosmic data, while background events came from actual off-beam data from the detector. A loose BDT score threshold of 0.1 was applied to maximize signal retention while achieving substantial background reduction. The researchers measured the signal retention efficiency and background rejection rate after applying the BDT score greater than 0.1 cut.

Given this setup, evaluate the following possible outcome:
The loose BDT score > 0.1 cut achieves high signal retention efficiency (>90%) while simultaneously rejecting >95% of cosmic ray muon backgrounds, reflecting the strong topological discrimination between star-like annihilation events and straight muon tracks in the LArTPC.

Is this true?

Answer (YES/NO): NO